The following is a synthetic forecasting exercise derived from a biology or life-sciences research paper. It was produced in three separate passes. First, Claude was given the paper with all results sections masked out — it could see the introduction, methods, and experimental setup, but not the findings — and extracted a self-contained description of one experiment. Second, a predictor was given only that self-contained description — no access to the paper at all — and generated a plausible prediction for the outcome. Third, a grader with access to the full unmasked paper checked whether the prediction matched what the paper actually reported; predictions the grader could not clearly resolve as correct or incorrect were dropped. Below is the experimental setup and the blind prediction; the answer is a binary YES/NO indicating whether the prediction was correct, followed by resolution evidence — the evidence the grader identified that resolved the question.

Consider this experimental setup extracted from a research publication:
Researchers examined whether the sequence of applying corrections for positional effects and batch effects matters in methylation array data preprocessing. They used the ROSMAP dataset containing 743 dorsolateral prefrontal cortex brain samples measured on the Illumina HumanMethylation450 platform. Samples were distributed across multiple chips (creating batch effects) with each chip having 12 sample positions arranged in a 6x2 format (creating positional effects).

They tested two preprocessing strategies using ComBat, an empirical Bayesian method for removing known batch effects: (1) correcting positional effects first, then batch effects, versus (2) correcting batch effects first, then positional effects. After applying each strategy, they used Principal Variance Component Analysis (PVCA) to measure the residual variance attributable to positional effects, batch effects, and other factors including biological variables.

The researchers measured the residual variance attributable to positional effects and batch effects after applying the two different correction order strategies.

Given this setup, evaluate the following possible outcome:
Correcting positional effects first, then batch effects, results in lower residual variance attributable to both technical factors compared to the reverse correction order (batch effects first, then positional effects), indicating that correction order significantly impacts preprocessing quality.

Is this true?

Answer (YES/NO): NO